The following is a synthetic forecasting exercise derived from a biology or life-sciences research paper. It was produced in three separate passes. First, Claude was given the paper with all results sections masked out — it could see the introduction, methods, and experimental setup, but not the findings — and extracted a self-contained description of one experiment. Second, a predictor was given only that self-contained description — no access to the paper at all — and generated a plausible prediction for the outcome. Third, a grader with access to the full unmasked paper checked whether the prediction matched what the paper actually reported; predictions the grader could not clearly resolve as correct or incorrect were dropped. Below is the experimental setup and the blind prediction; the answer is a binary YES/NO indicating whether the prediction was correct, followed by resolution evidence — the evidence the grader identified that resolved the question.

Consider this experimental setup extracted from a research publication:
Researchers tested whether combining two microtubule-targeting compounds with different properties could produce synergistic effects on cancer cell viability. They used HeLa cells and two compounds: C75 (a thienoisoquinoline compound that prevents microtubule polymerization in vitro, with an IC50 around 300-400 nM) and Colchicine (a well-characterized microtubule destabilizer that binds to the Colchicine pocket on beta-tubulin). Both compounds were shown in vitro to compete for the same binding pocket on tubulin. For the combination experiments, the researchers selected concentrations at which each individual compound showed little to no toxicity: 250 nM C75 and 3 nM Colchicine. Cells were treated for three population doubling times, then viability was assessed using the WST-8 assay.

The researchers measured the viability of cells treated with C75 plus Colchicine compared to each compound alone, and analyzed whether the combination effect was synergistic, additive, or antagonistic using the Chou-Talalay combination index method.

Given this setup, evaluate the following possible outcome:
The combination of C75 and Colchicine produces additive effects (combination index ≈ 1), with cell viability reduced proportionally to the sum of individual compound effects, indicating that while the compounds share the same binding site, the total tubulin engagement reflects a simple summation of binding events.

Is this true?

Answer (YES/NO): NO